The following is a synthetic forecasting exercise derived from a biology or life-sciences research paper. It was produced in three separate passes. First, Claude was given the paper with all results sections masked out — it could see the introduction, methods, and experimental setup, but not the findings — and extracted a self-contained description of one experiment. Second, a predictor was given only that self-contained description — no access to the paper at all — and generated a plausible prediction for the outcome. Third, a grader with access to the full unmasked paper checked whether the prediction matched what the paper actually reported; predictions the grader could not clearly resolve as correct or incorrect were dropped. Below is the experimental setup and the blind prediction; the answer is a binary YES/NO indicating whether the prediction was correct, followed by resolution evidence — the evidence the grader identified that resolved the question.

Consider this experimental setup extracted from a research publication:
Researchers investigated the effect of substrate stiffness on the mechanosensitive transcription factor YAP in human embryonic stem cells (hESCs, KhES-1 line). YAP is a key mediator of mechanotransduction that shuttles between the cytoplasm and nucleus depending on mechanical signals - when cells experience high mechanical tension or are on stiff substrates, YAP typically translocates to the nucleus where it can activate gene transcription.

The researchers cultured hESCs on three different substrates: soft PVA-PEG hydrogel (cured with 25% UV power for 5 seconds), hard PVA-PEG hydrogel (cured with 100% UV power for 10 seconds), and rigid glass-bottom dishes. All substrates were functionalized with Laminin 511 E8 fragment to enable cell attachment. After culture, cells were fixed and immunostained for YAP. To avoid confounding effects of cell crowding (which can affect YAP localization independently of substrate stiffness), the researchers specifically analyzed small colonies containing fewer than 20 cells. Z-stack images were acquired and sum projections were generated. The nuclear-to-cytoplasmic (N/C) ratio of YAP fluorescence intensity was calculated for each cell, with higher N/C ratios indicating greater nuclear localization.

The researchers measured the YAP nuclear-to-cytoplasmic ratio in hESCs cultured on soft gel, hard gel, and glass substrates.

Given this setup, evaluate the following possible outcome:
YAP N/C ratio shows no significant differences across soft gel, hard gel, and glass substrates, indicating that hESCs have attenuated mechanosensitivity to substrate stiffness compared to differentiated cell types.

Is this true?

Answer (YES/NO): NO